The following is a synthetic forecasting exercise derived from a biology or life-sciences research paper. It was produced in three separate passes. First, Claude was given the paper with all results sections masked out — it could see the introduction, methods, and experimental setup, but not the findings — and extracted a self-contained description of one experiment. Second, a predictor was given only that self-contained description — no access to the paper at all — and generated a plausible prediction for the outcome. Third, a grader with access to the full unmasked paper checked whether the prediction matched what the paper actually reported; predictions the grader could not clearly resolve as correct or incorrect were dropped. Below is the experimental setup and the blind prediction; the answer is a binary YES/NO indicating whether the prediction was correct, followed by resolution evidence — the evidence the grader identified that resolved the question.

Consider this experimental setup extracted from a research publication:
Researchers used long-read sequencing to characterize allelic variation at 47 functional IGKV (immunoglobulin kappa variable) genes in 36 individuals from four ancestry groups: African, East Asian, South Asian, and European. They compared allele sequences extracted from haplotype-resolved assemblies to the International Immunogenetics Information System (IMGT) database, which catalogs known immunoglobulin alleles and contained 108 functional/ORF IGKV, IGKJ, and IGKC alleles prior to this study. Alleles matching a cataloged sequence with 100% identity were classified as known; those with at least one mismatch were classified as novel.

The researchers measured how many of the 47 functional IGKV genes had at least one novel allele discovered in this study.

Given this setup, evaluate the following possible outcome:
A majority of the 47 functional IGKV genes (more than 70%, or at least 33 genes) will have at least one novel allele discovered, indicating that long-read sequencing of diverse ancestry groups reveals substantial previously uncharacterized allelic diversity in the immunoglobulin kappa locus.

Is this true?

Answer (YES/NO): YES